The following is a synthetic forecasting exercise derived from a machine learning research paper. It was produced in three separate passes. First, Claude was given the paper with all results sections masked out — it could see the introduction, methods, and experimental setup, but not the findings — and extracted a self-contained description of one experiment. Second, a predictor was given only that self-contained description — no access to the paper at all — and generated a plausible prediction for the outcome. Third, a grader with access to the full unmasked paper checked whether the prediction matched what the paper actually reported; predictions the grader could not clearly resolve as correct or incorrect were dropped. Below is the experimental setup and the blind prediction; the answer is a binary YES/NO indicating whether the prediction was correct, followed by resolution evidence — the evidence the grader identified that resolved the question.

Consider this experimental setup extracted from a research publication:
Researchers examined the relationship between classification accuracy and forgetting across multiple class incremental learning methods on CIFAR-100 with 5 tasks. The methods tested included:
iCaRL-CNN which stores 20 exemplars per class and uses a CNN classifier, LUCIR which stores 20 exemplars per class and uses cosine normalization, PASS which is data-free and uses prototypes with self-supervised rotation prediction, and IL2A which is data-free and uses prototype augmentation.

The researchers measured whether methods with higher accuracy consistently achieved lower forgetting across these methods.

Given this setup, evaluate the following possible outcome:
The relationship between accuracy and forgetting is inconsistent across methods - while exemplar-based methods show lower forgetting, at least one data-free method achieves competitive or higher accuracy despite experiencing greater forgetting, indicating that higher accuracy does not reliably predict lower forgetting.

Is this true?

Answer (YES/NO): NO